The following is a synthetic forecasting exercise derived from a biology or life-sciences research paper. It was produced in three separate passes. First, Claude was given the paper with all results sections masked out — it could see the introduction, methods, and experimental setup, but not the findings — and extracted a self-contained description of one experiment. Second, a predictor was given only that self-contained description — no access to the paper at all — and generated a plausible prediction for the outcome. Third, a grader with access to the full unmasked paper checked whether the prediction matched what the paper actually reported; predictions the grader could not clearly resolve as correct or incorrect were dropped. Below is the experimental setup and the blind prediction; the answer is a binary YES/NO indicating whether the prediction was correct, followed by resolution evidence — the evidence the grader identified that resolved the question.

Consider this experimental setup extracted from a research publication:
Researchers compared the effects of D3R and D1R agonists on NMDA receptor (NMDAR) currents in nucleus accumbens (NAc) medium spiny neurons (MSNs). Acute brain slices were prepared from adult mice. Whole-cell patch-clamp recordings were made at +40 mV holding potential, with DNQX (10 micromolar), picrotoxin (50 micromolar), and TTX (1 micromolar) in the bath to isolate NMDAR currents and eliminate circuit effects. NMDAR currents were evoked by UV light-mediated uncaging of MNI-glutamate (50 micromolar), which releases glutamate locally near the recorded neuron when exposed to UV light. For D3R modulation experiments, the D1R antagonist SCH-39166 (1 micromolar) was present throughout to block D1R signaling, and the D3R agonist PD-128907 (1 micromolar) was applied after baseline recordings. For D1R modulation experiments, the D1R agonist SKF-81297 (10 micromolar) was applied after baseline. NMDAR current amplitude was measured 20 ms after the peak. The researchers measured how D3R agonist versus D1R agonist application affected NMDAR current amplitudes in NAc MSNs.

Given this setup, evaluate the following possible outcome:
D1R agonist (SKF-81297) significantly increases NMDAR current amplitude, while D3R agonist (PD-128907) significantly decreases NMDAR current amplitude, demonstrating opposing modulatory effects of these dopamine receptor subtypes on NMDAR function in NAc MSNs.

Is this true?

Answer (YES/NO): NO